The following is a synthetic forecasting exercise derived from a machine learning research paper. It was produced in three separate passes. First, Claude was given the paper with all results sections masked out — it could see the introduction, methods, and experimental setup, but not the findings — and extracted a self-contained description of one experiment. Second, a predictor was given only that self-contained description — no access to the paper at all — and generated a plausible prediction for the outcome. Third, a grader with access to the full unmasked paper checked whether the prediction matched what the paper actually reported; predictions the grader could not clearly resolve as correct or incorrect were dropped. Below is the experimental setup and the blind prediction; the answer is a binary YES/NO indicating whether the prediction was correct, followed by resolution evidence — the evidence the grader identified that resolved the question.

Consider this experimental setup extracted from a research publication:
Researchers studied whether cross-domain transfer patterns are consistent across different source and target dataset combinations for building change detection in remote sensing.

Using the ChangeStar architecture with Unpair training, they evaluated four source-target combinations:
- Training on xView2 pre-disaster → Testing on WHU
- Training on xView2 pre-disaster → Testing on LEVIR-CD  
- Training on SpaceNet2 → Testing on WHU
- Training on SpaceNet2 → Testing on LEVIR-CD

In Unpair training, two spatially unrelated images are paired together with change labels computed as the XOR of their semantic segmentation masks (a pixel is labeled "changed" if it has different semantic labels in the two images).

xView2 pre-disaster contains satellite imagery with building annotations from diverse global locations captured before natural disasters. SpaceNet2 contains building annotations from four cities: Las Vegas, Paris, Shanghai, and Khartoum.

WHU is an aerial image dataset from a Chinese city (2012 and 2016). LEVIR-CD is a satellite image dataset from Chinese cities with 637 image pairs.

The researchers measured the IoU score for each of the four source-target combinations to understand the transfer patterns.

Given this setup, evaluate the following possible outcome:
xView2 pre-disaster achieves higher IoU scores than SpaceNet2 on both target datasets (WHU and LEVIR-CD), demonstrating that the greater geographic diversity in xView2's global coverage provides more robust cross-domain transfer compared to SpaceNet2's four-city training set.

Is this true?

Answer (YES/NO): YES